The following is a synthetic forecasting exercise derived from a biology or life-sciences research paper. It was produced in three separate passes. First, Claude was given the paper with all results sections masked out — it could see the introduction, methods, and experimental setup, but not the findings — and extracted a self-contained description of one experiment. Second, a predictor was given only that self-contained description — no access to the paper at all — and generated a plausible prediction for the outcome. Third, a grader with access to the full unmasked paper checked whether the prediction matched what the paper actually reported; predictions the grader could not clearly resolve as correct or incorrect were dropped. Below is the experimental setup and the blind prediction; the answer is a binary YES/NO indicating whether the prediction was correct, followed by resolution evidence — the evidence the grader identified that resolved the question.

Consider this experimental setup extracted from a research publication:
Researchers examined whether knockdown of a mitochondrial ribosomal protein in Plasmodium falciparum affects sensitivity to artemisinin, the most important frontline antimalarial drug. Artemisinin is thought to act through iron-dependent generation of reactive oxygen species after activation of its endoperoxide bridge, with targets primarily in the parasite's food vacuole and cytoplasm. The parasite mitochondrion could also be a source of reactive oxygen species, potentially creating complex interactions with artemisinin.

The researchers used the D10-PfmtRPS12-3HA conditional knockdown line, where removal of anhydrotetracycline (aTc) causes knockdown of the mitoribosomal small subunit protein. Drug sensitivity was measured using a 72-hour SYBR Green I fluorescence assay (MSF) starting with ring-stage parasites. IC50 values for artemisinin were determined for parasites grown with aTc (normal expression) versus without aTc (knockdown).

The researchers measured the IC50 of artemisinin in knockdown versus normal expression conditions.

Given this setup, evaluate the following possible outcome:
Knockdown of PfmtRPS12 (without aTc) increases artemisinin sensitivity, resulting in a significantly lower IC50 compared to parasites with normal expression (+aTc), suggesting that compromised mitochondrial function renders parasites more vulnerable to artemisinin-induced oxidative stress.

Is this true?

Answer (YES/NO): NO